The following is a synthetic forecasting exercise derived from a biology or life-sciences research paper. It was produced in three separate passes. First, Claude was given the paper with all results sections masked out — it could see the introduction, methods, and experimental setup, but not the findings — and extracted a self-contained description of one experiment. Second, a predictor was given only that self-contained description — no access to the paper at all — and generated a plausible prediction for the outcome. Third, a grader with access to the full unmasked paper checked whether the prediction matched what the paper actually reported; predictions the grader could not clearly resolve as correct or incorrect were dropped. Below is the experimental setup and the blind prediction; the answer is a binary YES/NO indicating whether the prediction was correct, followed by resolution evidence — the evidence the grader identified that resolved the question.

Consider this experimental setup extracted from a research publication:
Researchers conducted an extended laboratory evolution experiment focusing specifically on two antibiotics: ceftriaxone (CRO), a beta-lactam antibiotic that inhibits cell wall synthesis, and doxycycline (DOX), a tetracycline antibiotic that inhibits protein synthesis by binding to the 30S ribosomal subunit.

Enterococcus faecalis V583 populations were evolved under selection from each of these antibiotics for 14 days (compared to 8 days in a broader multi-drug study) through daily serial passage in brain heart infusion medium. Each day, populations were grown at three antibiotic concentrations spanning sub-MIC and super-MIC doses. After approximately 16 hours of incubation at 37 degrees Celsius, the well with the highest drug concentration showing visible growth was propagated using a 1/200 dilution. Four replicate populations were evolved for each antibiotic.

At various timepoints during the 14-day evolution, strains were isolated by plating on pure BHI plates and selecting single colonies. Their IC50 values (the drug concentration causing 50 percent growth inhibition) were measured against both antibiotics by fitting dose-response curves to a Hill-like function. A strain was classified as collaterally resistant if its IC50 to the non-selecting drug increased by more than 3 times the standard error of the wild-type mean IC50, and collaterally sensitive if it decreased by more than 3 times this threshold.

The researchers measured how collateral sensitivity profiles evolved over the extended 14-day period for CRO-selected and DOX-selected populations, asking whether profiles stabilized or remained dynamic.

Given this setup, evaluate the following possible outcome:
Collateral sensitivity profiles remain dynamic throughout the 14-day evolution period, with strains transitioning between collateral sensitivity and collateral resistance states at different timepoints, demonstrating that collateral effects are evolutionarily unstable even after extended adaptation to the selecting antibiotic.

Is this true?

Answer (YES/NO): YES